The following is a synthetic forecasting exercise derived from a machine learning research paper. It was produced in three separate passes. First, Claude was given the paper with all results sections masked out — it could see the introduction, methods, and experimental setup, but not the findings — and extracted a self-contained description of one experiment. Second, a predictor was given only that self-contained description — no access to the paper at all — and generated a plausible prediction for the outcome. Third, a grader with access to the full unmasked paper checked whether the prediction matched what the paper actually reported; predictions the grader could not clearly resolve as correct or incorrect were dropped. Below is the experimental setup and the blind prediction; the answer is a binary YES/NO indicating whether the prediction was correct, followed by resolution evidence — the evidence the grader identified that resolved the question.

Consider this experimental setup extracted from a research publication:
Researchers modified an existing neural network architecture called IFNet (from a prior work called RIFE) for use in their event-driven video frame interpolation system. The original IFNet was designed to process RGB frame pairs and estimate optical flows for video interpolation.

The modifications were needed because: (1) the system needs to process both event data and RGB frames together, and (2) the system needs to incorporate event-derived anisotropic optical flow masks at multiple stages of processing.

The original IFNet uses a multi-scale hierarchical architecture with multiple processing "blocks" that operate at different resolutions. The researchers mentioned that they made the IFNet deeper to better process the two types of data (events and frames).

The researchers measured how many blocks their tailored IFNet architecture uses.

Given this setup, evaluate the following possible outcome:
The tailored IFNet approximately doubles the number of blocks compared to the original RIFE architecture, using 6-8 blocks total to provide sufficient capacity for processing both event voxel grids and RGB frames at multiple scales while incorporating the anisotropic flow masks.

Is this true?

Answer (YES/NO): NO